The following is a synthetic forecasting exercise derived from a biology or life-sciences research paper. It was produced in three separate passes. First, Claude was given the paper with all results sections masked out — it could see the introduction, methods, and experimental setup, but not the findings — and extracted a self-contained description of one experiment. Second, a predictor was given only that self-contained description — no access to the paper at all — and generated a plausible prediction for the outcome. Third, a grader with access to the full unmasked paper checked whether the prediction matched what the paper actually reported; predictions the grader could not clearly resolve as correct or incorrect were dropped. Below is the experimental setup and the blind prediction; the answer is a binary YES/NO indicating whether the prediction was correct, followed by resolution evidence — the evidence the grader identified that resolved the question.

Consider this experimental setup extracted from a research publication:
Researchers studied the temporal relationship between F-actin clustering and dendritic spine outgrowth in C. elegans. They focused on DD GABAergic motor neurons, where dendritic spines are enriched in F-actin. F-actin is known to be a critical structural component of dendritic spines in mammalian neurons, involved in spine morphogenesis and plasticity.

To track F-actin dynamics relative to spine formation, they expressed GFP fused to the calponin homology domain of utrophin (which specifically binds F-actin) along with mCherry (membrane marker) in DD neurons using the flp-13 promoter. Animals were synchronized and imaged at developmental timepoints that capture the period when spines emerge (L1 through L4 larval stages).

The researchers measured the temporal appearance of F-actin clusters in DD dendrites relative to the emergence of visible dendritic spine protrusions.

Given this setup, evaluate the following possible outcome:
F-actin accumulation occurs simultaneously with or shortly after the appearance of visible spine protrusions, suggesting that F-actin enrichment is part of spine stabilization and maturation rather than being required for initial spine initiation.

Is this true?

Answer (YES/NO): NO